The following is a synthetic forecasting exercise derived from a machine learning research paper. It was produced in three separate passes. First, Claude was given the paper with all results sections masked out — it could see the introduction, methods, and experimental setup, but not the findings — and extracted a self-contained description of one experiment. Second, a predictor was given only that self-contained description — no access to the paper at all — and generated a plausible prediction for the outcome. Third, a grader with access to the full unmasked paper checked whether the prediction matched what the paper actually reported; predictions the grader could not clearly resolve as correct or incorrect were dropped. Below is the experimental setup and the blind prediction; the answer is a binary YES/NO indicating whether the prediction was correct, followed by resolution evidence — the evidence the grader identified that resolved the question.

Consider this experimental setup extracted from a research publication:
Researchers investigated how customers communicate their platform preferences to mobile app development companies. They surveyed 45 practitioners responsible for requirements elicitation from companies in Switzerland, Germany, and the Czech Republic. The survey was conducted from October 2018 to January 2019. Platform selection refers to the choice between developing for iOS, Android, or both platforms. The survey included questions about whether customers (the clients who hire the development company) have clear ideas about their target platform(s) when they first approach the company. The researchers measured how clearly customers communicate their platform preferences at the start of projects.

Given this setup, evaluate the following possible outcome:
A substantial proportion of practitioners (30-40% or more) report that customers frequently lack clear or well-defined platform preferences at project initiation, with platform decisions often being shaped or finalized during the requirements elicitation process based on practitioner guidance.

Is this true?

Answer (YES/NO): NO